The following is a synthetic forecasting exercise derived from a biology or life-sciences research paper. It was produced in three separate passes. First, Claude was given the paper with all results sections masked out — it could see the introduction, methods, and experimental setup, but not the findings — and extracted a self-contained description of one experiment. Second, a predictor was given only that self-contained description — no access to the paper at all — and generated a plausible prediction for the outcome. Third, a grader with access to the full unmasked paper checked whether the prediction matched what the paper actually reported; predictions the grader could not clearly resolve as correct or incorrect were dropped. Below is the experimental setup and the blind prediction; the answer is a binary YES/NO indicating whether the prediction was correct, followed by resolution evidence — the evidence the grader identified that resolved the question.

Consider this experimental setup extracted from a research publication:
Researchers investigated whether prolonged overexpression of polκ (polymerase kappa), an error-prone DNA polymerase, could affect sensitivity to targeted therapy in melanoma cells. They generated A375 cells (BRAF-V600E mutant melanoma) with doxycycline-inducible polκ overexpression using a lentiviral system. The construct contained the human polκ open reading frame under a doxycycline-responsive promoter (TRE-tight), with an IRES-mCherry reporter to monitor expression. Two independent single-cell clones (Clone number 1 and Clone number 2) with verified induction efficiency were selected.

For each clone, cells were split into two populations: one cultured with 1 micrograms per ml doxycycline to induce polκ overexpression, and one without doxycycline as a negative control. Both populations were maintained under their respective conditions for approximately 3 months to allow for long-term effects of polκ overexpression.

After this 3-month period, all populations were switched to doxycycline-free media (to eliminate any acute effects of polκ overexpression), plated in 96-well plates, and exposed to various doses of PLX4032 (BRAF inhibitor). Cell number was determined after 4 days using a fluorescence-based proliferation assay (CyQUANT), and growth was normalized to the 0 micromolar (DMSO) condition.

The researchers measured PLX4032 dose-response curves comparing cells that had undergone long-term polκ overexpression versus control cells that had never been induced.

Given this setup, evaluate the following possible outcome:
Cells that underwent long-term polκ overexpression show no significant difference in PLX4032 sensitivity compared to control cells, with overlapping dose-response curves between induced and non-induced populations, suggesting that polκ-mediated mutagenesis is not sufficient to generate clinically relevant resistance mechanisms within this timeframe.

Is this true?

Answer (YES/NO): NO